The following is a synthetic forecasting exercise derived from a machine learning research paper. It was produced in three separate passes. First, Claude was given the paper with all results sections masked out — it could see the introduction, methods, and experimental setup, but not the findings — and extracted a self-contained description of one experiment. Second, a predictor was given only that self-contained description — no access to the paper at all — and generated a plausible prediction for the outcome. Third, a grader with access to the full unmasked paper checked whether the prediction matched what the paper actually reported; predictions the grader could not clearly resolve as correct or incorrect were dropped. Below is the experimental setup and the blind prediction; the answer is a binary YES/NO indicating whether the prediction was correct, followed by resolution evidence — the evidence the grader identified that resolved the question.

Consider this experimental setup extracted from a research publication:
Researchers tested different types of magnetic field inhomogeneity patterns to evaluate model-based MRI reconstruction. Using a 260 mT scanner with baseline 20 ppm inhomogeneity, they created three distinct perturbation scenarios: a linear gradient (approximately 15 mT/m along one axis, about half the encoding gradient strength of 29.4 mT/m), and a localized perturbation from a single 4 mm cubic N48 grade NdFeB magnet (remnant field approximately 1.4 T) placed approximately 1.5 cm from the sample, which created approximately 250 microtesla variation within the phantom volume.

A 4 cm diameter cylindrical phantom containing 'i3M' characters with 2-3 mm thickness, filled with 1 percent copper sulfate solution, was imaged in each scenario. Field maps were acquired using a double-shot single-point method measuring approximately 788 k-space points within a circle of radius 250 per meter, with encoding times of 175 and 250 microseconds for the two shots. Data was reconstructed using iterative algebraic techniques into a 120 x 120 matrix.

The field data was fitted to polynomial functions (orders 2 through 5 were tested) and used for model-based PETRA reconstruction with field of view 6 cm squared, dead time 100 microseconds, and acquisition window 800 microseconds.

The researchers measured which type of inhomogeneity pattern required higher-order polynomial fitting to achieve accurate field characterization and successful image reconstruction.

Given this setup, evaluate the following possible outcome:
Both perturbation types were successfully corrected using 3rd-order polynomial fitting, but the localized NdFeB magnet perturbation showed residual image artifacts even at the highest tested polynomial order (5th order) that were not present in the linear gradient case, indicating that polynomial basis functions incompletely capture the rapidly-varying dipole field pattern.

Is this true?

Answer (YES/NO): NO